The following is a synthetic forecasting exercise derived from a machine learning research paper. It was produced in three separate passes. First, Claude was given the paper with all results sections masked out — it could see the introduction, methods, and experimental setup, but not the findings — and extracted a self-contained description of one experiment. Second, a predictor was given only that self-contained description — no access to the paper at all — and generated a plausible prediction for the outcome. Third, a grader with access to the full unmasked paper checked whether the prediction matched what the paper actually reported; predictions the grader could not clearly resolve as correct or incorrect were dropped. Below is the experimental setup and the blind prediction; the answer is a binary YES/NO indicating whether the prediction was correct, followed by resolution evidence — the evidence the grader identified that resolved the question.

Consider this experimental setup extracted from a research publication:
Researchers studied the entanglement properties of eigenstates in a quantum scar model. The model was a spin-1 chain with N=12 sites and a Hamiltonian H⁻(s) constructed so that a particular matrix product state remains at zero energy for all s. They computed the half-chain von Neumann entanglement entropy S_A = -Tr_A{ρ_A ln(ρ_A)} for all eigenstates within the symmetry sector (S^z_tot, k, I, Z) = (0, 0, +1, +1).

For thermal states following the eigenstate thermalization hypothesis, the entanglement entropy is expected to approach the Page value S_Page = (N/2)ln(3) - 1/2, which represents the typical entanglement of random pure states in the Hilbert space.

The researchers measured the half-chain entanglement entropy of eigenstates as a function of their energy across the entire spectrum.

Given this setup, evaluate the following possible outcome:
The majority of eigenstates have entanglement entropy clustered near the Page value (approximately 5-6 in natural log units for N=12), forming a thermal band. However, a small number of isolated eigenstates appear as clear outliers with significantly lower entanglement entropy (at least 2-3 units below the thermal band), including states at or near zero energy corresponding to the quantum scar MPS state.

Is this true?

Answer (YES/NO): YES